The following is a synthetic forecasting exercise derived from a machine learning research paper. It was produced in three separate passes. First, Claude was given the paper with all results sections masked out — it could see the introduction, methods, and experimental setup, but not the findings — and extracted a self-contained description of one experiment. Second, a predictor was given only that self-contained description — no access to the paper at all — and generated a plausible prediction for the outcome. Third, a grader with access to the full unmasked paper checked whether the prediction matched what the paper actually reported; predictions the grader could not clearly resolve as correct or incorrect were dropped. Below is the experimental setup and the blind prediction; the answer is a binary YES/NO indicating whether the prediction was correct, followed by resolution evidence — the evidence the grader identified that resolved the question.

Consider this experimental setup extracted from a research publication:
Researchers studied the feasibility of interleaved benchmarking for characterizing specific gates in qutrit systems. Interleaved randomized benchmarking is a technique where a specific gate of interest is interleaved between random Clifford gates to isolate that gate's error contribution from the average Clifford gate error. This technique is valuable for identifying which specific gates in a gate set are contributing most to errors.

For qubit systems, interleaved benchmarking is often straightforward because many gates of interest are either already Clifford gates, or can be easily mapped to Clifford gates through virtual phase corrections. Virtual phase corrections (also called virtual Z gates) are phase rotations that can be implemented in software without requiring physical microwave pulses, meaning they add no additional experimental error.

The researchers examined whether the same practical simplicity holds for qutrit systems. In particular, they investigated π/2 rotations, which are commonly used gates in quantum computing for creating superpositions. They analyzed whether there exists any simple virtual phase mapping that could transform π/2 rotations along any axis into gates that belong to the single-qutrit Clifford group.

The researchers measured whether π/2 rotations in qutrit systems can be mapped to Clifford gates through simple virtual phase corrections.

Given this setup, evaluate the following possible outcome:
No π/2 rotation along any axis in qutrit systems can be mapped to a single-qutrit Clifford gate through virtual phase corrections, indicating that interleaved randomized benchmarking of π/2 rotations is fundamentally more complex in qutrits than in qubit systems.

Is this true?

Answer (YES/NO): YES